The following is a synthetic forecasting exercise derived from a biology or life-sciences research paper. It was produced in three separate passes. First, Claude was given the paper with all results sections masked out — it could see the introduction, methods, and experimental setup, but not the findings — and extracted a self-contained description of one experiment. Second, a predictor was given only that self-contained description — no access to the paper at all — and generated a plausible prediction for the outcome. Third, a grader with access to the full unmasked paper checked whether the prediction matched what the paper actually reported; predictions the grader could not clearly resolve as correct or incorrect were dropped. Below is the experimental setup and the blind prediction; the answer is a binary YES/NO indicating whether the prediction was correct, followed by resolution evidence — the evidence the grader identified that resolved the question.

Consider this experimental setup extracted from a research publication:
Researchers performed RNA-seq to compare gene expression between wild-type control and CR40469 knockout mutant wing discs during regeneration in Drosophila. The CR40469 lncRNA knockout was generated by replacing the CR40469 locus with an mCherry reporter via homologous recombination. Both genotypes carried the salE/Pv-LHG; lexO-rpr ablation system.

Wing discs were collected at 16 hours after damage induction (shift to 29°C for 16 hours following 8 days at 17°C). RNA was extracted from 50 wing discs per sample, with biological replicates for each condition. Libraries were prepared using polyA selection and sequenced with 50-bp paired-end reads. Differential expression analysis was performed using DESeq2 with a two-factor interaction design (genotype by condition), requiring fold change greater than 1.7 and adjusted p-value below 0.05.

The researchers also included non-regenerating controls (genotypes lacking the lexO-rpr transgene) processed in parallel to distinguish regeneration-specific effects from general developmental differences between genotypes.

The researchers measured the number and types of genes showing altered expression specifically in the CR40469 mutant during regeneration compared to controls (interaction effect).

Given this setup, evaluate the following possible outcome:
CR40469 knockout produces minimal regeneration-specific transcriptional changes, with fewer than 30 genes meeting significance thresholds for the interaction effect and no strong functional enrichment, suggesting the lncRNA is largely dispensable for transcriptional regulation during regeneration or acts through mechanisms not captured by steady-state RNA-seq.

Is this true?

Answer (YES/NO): NO